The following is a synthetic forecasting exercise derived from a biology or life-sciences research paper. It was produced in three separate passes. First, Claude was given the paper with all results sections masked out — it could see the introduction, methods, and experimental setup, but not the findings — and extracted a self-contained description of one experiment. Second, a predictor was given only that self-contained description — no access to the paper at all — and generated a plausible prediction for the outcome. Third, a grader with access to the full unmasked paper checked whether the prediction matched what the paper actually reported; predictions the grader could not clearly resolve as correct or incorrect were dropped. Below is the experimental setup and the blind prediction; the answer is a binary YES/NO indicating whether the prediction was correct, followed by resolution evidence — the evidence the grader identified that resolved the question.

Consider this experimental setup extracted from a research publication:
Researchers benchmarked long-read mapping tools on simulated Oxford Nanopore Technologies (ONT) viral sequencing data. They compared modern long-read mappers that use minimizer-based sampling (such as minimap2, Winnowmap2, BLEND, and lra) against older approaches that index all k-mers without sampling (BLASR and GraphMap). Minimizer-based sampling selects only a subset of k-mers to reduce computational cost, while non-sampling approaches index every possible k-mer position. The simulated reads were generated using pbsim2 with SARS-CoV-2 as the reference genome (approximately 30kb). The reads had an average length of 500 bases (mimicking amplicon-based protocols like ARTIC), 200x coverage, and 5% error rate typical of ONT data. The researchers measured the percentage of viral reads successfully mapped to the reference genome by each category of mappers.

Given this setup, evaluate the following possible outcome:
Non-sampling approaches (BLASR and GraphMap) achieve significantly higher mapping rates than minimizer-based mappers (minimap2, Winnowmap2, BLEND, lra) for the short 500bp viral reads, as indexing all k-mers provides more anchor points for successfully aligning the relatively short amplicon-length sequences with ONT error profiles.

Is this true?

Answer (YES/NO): NO